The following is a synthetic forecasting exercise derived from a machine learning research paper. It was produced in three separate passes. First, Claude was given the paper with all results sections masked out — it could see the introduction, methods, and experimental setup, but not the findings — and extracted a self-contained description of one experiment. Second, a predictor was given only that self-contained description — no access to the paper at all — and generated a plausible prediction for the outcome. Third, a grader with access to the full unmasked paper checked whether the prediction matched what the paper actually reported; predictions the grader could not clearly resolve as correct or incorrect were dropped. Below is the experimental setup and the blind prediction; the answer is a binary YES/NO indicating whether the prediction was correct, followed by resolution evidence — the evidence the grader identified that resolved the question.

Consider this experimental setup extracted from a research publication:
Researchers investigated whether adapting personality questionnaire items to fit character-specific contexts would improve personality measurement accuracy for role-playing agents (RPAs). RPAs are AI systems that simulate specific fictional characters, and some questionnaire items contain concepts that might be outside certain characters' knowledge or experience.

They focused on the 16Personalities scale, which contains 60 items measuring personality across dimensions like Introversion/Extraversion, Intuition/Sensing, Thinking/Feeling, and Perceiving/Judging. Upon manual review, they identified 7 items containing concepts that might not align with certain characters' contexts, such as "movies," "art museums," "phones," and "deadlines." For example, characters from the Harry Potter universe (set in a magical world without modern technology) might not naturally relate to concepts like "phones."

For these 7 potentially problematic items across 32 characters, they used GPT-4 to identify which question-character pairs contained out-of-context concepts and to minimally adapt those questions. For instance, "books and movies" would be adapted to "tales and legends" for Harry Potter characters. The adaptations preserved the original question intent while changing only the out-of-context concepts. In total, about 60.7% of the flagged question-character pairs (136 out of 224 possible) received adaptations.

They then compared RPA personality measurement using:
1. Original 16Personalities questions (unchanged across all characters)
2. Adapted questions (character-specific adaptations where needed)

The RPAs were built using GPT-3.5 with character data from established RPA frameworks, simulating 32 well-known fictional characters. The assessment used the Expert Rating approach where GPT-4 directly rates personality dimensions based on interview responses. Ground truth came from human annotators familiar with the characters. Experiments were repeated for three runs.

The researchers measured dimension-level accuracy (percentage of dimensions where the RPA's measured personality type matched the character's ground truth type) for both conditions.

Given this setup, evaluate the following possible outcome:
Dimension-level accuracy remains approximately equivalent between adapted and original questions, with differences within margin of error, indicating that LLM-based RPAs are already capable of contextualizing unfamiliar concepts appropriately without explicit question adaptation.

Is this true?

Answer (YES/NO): NO